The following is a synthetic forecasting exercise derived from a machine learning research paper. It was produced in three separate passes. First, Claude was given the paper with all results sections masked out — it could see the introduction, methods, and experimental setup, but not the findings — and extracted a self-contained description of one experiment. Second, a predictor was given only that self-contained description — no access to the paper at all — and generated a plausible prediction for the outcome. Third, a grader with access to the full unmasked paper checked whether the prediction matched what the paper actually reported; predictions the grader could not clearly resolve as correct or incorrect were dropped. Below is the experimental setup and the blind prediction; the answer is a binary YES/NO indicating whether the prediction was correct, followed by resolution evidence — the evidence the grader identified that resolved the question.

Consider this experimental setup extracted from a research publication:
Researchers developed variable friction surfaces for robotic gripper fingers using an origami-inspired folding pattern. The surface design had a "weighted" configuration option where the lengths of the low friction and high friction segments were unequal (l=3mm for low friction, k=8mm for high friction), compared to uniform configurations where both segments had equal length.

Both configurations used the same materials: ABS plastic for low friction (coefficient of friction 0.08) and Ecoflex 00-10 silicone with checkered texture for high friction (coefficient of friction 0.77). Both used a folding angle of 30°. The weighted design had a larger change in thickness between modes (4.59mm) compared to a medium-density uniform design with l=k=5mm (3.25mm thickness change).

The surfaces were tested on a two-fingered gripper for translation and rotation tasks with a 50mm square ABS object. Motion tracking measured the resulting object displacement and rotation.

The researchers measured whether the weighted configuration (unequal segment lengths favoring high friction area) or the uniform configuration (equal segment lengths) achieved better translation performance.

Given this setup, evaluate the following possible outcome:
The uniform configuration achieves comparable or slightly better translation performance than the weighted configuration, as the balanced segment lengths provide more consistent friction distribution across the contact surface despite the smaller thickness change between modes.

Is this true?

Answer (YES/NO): YES